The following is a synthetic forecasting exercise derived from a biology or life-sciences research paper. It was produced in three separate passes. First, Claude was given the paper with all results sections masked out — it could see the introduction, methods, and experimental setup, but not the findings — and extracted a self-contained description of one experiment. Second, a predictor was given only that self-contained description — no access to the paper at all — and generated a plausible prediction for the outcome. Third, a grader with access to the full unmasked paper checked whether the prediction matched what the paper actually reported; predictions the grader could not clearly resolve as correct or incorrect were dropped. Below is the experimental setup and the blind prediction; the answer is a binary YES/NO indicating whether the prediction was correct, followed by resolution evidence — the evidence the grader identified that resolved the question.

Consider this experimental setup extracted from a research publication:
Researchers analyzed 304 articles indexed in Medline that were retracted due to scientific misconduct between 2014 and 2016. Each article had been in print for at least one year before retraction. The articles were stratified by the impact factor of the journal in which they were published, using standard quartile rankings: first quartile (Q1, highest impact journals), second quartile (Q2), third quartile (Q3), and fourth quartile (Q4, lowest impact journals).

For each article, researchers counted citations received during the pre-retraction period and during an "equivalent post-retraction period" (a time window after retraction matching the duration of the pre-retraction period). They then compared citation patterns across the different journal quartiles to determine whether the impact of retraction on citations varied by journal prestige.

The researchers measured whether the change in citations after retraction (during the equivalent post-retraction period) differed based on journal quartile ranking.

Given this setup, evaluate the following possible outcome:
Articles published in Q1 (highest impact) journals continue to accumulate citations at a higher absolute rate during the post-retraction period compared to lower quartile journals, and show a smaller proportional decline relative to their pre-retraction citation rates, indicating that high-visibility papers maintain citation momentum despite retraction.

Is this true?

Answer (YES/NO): NO